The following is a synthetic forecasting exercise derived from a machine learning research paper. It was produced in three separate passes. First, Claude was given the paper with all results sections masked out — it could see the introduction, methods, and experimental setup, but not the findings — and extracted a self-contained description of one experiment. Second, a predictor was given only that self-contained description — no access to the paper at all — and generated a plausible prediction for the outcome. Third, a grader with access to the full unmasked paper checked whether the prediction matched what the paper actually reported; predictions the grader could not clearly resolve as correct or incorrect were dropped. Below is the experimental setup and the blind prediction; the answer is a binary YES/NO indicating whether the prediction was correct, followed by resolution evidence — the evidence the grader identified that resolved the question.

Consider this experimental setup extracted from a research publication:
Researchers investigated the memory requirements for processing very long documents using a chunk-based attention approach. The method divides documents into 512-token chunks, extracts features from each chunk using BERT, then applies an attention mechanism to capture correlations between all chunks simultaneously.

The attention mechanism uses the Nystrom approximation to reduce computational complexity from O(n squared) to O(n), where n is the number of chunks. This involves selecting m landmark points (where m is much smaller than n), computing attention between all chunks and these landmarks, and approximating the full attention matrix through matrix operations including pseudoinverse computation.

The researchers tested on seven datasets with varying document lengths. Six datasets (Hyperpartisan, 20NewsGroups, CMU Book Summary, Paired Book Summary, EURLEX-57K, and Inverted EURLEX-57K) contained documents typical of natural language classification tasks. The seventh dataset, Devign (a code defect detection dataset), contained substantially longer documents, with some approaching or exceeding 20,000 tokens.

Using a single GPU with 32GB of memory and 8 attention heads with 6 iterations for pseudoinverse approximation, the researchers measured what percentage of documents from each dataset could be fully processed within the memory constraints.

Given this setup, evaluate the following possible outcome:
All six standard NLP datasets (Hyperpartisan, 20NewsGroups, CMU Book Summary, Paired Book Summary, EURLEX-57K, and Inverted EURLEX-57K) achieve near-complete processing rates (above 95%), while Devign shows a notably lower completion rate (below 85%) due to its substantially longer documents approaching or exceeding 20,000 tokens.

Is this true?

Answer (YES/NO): NO